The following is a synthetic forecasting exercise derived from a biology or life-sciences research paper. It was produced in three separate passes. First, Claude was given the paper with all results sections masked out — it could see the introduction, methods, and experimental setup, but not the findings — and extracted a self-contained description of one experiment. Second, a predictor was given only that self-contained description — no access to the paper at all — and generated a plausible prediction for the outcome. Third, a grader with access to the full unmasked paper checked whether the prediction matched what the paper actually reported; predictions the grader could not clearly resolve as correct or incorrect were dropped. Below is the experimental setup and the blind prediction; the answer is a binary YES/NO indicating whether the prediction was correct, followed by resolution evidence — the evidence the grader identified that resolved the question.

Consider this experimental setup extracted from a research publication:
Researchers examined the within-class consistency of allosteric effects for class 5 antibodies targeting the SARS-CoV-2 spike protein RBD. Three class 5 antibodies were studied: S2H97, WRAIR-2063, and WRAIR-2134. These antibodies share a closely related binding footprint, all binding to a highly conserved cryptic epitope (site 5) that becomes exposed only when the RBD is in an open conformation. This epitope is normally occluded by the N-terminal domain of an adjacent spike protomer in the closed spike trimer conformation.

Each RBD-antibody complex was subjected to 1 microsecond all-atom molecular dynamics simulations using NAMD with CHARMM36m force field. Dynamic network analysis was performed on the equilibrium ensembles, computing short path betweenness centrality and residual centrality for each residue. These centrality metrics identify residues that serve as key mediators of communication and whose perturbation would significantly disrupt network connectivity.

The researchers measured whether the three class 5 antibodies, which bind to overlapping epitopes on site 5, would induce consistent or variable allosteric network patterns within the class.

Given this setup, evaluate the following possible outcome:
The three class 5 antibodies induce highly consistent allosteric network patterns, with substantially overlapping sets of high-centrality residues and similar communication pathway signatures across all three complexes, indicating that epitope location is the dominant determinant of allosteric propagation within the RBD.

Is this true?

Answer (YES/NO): YES